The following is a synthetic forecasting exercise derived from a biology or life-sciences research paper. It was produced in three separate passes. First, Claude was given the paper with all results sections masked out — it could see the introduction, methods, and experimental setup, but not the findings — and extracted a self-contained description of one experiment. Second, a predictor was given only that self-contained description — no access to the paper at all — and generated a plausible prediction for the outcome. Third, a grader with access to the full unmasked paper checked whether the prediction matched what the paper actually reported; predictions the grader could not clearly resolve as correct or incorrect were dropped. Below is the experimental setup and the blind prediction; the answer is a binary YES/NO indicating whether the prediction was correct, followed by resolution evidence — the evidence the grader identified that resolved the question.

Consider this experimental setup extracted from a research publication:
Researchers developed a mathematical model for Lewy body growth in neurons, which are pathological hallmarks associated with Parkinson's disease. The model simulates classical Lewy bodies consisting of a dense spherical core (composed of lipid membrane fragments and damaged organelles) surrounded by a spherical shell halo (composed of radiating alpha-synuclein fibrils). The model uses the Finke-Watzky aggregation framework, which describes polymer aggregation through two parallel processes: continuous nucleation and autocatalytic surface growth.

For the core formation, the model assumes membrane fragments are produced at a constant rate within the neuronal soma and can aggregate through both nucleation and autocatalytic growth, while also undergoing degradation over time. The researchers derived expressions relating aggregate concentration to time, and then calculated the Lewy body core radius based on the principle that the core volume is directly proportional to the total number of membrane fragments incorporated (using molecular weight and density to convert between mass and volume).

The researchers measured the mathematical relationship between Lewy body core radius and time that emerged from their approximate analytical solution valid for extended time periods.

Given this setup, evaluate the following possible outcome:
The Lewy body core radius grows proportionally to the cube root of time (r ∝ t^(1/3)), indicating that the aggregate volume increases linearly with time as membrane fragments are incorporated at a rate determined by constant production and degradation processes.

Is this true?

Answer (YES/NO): YES